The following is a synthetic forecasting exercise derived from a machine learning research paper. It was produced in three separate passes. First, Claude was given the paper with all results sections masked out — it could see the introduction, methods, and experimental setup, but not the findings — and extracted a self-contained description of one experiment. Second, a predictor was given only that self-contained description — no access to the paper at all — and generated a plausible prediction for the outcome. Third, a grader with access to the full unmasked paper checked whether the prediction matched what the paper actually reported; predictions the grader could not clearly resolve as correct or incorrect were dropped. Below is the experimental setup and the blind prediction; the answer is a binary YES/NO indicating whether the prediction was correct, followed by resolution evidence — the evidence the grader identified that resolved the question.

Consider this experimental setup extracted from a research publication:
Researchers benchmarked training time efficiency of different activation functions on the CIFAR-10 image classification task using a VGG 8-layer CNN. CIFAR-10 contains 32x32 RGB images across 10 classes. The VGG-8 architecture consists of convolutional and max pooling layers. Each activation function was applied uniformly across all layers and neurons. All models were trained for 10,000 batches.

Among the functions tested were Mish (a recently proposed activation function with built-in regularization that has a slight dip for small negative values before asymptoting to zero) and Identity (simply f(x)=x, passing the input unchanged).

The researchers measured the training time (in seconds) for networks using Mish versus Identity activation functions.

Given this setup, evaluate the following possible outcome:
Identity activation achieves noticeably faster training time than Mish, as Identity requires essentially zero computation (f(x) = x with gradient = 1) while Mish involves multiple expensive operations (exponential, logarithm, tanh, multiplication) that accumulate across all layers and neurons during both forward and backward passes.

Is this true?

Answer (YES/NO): YES